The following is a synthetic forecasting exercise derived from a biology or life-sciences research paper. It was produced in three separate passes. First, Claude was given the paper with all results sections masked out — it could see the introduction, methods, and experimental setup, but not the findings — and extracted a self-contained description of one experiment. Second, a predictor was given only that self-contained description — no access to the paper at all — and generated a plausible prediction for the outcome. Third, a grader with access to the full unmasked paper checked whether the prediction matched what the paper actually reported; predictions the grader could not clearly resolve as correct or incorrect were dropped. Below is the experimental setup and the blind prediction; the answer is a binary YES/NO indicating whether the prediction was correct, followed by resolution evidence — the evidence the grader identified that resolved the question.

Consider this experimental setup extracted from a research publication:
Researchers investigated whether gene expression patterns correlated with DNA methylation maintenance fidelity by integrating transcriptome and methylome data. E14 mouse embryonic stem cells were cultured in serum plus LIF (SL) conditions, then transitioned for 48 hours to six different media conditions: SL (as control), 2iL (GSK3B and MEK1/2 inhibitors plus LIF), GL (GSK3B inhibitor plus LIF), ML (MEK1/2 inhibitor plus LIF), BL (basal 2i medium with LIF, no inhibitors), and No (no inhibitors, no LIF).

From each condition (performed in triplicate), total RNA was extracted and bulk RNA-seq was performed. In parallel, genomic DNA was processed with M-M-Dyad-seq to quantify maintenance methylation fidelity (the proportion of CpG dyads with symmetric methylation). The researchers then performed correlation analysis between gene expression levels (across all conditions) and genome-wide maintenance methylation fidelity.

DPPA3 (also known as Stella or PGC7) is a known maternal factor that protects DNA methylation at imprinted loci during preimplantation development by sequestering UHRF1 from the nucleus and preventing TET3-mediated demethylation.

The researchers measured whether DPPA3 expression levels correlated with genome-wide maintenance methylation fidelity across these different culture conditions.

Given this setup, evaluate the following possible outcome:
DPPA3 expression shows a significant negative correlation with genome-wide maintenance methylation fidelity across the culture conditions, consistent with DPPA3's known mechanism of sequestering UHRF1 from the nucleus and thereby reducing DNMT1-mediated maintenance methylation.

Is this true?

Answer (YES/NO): YES